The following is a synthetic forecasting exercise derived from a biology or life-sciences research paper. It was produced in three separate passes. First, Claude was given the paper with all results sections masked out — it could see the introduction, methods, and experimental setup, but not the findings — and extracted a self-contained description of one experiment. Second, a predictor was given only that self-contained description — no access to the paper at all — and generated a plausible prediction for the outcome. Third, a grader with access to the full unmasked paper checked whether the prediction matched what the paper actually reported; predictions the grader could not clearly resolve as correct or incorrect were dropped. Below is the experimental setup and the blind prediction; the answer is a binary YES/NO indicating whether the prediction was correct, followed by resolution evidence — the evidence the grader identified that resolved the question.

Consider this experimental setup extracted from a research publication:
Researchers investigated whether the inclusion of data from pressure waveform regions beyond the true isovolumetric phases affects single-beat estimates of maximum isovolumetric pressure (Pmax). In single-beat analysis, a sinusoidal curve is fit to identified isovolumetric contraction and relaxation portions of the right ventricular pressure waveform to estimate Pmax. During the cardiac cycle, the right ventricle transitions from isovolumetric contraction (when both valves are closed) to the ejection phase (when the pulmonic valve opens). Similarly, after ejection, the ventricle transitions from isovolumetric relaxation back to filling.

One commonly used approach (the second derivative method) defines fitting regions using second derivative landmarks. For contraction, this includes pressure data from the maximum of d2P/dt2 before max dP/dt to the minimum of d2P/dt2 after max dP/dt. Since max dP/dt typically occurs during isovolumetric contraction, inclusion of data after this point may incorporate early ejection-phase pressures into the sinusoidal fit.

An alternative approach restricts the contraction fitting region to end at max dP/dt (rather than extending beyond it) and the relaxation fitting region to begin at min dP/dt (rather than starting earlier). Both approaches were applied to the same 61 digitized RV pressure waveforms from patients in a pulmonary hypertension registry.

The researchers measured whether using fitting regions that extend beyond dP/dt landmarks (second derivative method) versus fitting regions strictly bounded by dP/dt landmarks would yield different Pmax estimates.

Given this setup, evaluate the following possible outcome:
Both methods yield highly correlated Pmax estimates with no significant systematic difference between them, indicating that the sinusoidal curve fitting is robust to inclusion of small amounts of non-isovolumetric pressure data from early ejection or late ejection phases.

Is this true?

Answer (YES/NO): NO